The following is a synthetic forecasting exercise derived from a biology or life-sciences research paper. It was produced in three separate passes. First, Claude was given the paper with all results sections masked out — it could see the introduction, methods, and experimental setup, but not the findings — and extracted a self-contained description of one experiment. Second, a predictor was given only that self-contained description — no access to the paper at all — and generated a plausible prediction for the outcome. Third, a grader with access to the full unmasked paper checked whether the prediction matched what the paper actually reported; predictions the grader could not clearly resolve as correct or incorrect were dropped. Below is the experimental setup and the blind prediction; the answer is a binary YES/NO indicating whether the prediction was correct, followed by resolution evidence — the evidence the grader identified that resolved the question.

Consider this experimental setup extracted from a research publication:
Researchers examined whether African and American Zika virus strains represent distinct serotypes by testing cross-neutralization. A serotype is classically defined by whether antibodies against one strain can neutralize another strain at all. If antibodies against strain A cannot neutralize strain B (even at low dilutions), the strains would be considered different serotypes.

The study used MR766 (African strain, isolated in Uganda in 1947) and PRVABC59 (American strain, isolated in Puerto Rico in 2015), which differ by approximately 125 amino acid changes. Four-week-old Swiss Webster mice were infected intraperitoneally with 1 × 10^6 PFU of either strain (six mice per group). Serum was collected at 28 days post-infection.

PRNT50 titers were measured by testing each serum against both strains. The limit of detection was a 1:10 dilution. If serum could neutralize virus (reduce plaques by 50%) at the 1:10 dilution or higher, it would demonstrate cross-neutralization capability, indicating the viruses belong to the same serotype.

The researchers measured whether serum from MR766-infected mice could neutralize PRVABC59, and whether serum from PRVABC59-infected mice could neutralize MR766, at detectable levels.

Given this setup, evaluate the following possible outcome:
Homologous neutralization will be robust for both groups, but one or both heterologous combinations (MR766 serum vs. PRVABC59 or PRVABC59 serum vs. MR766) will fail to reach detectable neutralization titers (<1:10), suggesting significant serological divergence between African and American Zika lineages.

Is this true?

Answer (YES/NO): NO